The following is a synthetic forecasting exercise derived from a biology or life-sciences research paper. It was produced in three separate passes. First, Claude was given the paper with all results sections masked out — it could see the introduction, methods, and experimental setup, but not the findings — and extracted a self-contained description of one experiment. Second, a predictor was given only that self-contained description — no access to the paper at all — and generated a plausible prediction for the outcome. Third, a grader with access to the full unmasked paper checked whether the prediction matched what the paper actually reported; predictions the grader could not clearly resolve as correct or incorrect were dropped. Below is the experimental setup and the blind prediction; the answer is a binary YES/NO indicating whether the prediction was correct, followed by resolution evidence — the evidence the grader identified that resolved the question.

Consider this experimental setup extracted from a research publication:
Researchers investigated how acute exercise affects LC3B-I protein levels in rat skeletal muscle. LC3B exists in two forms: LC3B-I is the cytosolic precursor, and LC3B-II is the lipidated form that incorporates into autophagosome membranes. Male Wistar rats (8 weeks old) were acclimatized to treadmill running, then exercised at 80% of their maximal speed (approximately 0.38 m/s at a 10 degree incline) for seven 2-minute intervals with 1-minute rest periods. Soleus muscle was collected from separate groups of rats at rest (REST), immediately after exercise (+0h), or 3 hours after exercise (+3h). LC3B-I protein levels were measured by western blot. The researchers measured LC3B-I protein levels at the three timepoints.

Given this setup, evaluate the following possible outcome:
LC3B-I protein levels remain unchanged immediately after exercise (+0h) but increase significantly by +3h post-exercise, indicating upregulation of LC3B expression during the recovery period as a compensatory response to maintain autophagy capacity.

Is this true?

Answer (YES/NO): NO